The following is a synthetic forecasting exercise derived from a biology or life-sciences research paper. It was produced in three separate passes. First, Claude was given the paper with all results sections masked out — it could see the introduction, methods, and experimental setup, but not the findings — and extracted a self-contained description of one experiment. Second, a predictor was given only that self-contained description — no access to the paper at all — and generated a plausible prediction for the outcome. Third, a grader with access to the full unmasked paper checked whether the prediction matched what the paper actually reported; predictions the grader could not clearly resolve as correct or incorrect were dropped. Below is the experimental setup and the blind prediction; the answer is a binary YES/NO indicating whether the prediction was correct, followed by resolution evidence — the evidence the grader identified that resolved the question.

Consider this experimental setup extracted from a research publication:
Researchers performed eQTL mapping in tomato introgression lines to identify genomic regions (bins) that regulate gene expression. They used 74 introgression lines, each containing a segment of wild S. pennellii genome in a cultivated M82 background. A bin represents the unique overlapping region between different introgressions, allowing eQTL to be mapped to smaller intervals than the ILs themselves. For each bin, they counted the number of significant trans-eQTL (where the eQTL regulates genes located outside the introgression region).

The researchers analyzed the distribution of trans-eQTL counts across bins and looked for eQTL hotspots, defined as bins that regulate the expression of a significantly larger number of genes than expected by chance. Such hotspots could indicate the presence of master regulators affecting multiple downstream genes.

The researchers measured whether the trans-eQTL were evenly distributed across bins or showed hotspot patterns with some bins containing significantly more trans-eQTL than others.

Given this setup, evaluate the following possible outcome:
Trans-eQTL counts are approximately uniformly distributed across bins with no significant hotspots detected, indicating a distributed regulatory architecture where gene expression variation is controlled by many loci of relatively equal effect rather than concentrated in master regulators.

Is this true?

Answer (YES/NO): NO